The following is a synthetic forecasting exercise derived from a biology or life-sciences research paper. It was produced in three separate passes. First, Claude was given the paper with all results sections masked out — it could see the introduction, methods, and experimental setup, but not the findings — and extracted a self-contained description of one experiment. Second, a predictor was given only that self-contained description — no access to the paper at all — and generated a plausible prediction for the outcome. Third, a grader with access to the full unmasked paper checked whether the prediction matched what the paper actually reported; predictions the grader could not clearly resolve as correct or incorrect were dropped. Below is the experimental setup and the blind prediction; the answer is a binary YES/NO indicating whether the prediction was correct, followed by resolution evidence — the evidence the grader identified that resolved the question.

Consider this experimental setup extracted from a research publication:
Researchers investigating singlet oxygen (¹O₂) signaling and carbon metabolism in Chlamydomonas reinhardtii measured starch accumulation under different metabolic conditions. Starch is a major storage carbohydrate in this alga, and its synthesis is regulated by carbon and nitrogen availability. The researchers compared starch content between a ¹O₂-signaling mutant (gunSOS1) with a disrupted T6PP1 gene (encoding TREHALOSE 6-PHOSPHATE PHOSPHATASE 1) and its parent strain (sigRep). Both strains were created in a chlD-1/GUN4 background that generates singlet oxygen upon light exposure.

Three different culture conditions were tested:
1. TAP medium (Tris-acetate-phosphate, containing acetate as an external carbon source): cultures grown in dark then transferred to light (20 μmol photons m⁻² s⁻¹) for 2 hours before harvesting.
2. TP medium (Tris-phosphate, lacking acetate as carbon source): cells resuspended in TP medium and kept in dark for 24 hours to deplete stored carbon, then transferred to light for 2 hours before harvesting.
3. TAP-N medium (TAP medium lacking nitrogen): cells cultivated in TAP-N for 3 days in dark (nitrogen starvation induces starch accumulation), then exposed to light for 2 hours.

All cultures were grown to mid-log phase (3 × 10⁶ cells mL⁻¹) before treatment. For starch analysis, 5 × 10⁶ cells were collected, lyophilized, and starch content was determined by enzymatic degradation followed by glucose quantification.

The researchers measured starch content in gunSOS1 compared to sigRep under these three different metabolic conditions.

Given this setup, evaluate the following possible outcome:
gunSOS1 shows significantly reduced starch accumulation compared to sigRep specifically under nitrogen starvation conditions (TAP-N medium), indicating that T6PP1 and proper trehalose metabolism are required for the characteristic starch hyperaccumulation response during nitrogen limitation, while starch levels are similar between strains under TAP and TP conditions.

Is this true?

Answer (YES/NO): NO